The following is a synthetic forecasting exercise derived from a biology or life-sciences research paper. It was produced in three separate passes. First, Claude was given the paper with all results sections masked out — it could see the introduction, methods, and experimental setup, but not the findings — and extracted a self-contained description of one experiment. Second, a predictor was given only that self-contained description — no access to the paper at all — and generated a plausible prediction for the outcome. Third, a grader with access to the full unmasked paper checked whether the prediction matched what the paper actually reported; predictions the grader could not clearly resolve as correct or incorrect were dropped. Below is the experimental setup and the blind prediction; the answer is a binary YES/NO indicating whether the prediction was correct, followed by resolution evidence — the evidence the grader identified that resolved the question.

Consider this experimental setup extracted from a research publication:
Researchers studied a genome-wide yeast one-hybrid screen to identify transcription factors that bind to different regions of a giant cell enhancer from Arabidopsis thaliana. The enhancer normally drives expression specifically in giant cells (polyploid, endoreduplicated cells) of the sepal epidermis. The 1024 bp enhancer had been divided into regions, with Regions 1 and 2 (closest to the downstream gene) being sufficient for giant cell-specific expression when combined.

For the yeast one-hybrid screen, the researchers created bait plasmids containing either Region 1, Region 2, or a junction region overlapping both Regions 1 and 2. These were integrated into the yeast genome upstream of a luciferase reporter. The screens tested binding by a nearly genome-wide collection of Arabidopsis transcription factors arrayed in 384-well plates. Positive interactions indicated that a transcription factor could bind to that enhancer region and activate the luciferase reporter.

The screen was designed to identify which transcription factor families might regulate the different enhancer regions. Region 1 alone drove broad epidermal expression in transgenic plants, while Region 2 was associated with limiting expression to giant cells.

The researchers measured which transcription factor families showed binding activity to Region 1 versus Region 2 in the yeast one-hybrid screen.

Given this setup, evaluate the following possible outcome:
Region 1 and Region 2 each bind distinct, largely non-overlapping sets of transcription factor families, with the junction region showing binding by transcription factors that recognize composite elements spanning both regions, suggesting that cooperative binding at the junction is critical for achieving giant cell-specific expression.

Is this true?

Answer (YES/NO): NO